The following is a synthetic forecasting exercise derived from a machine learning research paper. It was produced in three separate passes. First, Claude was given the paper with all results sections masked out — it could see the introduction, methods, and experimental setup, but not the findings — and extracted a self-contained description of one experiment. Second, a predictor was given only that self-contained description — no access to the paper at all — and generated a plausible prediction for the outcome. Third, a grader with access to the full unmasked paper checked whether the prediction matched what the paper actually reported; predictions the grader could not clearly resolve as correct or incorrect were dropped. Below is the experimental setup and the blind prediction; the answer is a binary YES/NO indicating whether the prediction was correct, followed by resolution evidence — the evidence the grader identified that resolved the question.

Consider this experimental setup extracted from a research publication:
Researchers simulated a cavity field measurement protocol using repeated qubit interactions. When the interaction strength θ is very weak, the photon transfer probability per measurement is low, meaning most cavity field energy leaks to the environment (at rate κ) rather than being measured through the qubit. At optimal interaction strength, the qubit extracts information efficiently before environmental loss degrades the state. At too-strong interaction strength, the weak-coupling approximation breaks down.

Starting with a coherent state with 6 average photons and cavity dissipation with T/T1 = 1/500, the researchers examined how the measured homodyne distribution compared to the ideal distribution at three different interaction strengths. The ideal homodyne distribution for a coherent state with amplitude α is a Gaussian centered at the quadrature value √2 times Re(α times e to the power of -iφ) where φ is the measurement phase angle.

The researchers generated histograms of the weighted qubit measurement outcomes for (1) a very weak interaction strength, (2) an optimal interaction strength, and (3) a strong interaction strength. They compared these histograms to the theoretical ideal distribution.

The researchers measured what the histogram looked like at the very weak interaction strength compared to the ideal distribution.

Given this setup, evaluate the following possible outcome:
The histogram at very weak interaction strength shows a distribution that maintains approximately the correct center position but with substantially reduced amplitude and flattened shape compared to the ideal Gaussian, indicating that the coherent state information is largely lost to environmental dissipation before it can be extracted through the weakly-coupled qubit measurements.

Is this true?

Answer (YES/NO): NO